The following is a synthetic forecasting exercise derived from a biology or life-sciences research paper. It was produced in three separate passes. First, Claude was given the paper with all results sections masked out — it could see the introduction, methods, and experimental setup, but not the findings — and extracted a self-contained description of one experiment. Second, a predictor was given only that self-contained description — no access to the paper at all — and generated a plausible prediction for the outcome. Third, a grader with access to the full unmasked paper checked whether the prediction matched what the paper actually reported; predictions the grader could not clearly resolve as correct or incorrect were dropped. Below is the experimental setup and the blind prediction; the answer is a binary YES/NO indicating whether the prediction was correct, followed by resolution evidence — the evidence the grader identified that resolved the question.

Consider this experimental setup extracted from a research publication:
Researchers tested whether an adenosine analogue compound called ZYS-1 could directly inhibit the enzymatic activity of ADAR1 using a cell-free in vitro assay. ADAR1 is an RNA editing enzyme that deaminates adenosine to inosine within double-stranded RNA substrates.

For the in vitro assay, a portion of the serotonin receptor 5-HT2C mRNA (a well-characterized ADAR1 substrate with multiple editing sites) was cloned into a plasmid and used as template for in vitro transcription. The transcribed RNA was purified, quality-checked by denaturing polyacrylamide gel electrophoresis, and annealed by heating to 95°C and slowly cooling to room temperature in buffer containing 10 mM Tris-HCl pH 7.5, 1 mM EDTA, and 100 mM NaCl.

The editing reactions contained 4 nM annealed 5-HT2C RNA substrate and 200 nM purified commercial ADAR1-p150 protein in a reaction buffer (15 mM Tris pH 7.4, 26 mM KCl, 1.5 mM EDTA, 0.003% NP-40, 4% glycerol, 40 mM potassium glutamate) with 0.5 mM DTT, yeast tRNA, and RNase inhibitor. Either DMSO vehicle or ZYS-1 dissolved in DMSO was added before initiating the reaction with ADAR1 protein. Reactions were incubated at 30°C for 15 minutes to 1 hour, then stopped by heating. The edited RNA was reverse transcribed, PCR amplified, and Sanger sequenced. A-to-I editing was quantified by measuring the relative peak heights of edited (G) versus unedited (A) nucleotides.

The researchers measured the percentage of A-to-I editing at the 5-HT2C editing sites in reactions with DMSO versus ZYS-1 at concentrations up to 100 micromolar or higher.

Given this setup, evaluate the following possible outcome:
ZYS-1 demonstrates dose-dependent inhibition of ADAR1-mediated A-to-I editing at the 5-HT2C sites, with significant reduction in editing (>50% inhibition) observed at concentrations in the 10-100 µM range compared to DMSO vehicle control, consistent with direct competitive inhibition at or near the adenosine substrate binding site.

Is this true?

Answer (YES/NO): NO